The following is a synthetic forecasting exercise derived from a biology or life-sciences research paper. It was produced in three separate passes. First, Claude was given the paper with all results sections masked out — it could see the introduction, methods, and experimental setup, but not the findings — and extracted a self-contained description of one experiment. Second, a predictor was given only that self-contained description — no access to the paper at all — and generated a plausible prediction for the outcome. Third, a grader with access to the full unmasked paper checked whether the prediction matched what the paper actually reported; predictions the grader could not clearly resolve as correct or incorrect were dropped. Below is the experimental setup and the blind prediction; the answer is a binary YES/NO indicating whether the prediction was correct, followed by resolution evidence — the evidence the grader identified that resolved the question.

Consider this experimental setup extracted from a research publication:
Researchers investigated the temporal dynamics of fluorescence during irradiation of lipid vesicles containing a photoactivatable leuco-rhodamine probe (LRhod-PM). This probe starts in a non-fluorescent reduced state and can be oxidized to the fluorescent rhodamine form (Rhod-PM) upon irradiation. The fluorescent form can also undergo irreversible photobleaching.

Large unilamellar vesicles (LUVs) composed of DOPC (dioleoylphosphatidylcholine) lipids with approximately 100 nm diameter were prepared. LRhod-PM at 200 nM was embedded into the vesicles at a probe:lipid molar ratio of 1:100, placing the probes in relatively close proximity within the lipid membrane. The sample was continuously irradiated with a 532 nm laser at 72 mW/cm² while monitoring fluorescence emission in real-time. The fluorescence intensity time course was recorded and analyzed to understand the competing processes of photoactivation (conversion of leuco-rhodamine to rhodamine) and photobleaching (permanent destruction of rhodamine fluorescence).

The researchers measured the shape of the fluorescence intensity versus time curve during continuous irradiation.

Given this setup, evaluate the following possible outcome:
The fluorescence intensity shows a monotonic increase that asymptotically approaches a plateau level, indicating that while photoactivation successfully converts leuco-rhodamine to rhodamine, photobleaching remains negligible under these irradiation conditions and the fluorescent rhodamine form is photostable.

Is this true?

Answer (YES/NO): NO